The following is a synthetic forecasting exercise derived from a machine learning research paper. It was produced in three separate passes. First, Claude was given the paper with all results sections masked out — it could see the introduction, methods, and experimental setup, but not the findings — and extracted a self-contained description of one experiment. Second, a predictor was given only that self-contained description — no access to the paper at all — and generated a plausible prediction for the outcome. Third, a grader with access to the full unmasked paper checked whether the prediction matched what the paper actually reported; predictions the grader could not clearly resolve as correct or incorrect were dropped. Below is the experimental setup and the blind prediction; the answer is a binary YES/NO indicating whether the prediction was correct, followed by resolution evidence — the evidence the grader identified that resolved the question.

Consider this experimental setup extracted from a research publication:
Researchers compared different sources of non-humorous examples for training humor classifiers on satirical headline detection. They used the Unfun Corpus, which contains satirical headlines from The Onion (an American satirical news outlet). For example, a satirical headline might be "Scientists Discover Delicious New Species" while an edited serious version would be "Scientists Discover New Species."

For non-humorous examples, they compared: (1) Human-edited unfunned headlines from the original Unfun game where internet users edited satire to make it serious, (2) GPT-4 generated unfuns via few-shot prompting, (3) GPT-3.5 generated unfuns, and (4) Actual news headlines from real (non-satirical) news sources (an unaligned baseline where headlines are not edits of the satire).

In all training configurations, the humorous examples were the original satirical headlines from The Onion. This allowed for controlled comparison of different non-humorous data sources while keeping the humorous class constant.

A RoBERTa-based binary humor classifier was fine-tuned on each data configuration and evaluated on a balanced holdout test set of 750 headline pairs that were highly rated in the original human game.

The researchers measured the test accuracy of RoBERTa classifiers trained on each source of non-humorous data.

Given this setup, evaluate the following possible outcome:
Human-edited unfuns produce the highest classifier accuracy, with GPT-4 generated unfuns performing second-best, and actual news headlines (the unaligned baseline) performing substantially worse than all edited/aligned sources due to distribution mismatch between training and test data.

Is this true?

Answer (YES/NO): NO